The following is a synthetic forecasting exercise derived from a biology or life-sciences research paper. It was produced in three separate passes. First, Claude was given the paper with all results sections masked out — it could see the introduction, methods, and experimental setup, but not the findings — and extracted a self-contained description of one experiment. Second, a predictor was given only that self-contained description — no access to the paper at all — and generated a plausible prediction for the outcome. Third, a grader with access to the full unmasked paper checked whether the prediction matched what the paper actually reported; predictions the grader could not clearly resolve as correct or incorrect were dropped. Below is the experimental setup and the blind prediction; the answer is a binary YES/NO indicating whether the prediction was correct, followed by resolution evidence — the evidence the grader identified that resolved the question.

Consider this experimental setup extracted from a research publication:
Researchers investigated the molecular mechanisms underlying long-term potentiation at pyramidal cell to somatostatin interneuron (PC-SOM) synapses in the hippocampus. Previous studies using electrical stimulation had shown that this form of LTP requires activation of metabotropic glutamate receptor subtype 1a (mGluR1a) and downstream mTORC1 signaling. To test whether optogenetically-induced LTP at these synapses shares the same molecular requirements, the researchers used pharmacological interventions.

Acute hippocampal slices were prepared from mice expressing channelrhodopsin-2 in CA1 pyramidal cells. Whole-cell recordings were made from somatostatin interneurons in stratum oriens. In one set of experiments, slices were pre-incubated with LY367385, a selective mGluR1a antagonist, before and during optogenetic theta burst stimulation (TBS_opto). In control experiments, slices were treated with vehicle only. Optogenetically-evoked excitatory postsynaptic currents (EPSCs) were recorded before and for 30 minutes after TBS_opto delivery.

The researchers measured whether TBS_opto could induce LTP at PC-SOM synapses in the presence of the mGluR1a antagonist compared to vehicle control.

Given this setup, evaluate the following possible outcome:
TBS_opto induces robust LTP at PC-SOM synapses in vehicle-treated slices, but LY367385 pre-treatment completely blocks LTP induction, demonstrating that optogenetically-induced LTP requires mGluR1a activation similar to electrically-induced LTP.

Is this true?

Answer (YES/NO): YES